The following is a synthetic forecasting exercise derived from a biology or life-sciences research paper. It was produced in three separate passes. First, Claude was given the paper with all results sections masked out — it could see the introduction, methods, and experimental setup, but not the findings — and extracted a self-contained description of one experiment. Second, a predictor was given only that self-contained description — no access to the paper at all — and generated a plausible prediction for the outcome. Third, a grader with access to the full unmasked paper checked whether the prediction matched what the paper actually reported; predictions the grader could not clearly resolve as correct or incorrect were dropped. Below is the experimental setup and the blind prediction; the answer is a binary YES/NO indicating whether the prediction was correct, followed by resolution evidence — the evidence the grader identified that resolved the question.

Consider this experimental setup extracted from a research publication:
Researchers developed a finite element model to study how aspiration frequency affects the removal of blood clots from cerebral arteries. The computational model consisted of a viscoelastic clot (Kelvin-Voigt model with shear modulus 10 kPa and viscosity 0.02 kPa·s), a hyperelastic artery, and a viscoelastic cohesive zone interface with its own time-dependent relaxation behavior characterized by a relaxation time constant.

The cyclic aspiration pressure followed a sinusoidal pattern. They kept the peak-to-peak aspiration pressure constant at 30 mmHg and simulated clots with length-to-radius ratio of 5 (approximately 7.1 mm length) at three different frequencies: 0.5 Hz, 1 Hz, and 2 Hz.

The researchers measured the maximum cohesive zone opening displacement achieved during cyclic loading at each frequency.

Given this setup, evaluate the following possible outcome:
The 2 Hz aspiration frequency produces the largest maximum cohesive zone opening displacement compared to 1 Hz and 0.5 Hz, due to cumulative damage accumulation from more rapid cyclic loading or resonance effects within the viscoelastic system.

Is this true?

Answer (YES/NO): NO